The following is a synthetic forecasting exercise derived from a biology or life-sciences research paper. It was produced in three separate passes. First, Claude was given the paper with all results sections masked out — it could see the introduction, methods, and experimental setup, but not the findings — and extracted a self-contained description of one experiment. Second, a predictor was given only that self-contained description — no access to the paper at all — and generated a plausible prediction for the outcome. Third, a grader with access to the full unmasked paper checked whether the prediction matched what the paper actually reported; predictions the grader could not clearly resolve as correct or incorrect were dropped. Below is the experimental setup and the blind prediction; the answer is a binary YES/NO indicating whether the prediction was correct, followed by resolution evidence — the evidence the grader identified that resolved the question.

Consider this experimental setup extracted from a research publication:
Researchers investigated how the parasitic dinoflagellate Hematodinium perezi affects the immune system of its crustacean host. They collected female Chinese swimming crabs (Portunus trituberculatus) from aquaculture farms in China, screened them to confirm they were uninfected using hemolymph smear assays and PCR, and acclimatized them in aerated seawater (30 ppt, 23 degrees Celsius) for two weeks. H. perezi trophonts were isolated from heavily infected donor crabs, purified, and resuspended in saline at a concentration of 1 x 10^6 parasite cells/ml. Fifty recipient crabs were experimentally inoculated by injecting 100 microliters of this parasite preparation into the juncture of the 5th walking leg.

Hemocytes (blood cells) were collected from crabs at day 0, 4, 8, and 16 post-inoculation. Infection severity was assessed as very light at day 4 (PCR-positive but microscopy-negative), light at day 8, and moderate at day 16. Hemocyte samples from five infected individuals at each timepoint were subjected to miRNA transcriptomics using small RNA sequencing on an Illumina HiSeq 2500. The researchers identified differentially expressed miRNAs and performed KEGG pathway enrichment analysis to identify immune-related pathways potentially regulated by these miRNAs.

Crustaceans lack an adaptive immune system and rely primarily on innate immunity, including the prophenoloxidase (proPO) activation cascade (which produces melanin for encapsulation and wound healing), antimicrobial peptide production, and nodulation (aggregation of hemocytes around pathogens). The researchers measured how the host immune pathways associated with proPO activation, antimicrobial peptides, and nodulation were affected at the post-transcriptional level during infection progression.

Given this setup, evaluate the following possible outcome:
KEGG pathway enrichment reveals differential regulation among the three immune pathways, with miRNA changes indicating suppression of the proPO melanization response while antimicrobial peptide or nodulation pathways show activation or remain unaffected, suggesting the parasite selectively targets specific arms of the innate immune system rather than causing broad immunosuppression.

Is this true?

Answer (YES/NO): NO